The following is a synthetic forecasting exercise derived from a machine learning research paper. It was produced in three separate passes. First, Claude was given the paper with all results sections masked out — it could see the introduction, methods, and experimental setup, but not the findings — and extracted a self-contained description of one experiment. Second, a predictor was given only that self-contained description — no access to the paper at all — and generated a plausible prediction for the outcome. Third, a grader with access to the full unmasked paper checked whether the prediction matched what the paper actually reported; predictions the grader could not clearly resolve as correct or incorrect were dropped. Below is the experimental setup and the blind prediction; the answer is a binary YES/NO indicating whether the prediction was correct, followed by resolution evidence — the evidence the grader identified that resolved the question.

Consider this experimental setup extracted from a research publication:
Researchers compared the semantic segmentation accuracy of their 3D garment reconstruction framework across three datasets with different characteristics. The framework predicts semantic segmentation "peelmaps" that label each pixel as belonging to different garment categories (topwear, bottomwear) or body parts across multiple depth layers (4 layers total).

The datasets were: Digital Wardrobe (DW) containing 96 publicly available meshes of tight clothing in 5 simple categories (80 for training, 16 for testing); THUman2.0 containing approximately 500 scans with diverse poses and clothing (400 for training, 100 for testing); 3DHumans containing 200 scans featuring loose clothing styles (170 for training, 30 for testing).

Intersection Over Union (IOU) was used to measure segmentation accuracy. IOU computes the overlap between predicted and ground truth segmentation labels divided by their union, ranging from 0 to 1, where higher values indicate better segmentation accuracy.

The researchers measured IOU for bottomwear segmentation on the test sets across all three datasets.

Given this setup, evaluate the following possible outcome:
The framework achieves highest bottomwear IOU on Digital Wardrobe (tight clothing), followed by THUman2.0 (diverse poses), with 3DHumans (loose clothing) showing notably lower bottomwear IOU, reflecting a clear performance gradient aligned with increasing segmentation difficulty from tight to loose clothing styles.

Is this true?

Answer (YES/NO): NO